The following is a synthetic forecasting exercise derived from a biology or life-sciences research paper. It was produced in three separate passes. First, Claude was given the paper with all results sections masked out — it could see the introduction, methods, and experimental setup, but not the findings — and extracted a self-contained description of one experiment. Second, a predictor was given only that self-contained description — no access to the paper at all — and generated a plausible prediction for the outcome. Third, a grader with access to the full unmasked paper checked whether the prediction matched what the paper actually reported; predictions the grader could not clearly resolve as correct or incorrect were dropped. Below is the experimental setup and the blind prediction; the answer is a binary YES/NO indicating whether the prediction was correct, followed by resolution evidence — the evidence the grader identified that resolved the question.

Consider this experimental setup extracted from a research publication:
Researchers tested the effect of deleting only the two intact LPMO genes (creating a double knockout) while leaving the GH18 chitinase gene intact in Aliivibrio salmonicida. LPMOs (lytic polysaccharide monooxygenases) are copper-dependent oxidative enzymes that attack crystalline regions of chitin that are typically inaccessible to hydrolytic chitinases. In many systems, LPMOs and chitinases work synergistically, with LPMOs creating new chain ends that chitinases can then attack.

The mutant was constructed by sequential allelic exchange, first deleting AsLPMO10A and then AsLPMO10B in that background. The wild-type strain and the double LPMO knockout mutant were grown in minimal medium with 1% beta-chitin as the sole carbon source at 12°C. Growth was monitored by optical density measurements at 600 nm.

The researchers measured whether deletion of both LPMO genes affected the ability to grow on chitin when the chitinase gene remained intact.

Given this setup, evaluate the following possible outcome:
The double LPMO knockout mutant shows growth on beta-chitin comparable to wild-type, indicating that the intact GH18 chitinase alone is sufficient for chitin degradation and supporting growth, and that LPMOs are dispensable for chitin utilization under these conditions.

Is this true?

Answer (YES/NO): NO